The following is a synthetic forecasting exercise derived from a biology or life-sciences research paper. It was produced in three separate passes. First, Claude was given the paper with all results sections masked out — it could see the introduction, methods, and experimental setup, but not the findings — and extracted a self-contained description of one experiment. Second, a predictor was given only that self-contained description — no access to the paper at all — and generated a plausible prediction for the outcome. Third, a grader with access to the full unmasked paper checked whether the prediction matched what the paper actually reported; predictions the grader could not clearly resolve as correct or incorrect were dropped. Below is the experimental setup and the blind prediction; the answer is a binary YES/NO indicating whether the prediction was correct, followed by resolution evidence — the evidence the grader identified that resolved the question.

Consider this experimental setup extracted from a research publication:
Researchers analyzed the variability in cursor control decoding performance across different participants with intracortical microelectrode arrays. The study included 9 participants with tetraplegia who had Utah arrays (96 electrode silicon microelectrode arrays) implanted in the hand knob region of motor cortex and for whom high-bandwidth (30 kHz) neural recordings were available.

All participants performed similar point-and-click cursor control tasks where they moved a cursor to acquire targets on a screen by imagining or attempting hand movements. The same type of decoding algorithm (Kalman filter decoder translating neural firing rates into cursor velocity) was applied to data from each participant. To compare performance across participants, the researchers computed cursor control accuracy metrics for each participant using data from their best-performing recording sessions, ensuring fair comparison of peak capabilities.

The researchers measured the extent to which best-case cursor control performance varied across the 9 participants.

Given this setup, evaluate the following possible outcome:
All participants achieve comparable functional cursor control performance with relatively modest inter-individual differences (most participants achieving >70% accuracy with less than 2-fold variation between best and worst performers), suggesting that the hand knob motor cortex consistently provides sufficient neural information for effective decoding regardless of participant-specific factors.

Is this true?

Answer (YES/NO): NO